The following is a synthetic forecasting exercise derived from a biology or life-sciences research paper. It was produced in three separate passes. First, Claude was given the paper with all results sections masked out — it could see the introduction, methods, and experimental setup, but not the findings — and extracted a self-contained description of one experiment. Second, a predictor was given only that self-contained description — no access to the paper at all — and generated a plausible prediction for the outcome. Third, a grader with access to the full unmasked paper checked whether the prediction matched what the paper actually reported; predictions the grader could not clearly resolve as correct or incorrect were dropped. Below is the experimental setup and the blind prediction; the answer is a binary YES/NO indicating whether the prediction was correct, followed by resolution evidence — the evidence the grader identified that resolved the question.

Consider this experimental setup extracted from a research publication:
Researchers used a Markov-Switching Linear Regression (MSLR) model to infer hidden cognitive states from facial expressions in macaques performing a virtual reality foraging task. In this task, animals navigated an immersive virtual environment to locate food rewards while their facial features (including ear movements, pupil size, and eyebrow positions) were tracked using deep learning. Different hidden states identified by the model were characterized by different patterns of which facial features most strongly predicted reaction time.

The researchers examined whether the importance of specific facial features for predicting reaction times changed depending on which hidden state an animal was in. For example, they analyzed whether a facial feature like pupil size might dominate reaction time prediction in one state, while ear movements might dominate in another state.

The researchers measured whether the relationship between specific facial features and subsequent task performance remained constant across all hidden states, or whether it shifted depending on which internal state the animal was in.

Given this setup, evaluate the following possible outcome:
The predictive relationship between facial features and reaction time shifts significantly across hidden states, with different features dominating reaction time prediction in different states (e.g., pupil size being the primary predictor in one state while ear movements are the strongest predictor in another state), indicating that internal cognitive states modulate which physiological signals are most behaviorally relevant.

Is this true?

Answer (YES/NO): YES